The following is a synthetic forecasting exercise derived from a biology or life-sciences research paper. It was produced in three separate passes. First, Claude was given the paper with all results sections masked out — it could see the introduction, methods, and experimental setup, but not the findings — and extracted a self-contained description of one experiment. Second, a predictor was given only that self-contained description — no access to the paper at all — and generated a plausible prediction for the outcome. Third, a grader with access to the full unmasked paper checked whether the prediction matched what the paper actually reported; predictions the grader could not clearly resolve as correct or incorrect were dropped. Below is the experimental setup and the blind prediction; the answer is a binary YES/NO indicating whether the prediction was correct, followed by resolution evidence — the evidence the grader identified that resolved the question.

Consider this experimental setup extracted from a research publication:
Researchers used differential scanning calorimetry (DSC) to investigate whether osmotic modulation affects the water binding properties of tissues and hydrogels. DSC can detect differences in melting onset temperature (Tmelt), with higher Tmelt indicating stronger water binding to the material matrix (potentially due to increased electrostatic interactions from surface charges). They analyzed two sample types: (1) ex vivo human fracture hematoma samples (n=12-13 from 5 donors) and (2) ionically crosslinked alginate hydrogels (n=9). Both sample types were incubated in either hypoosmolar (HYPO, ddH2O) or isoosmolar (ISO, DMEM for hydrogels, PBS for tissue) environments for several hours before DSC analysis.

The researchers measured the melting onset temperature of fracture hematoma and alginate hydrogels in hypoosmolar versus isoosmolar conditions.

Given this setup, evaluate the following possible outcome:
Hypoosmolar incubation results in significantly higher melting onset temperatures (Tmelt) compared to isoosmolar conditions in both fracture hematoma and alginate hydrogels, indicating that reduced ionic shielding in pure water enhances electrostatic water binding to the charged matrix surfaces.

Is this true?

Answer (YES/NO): YES